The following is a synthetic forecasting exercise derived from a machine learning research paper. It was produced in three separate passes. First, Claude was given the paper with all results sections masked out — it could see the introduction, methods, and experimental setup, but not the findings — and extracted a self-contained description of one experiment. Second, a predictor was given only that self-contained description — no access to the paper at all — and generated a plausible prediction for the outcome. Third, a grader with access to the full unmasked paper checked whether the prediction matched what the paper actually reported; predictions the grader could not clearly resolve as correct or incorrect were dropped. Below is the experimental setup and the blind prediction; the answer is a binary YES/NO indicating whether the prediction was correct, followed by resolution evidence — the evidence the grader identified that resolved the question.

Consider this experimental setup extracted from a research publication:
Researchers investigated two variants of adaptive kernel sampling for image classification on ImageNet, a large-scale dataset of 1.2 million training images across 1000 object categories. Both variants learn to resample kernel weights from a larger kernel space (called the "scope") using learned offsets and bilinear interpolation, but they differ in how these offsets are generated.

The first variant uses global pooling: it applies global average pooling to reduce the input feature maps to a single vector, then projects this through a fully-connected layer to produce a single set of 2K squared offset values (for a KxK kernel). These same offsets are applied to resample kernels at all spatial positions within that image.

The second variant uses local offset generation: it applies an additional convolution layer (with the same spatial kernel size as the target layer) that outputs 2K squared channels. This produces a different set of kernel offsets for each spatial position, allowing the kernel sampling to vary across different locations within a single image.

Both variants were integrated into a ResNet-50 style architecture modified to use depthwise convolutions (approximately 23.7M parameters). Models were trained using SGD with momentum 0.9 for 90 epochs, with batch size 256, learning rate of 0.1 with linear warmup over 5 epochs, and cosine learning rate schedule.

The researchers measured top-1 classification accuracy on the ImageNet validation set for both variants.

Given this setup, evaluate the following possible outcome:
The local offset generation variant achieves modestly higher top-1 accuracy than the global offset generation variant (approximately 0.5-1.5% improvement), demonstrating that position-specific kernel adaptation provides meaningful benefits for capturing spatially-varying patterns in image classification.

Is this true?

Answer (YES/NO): YES